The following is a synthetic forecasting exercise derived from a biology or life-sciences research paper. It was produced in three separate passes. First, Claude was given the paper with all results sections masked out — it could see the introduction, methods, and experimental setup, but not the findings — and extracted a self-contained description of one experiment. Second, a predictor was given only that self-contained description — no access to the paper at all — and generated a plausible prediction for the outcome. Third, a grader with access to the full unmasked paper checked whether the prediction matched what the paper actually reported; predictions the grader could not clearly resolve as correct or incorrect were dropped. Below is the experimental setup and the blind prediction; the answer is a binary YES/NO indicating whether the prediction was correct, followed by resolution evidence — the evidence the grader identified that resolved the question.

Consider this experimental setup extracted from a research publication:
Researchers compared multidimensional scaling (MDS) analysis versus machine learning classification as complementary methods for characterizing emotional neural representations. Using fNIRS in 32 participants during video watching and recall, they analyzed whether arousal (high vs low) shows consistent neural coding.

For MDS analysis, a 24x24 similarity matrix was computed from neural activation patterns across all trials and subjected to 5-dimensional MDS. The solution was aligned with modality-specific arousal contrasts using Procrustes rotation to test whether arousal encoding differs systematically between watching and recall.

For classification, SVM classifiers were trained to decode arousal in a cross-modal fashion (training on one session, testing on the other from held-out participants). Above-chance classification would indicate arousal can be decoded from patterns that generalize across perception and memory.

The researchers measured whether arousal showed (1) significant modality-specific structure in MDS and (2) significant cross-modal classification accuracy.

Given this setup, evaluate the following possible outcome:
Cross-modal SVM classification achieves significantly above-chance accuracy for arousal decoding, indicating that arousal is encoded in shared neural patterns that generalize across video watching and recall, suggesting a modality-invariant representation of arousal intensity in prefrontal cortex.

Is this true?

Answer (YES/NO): NO